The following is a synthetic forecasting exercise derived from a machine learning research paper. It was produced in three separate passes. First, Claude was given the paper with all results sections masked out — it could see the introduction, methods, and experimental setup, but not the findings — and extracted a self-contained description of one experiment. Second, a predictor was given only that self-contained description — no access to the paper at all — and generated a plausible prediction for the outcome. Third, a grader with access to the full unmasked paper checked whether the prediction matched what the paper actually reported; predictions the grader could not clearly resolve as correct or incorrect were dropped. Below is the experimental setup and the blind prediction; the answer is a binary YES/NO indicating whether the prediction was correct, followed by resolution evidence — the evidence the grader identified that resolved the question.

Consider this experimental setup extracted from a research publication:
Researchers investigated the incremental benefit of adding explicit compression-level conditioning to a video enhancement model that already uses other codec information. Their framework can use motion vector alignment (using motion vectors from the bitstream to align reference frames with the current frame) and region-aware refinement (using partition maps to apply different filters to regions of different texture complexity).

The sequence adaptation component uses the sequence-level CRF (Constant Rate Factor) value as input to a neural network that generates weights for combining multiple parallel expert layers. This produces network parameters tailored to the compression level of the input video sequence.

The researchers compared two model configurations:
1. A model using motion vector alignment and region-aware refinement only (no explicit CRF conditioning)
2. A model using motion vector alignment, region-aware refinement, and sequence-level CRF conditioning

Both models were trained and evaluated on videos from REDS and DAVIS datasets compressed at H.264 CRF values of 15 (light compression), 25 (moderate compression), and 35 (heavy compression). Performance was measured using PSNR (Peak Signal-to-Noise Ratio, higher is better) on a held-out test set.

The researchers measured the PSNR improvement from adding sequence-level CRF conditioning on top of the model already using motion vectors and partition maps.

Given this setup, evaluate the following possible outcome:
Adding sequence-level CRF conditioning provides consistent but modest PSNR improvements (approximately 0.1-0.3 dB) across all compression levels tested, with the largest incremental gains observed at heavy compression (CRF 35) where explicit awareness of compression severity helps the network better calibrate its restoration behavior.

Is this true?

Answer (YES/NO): NO